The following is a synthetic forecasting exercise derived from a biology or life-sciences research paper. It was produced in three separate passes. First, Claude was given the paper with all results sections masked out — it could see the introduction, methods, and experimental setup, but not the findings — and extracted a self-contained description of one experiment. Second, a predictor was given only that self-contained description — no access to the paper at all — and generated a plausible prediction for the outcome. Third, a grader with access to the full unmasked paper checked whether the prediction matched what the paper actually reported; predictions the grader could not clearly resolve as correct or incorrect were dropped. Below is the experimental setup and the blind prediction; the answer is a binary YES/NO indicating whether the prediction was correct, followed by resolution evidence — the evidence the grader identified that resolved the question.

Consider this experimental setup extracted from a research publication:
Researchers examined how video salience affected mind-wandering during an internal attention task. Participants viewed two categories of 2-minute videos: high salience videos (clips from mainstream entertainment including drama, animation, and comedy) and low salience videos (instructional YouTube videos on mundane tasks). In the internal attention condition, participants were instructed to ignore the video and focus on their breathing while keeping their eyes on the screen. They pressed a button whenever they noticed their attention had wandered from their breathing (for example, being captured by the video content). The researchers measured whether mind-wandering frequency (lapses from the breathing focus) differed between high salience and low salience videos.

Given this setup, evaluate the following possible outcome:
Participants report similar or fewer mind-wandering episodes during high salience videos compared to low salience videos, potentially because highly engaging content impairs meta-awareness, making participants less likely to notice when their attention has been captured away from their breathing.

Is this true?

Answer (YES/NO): NO